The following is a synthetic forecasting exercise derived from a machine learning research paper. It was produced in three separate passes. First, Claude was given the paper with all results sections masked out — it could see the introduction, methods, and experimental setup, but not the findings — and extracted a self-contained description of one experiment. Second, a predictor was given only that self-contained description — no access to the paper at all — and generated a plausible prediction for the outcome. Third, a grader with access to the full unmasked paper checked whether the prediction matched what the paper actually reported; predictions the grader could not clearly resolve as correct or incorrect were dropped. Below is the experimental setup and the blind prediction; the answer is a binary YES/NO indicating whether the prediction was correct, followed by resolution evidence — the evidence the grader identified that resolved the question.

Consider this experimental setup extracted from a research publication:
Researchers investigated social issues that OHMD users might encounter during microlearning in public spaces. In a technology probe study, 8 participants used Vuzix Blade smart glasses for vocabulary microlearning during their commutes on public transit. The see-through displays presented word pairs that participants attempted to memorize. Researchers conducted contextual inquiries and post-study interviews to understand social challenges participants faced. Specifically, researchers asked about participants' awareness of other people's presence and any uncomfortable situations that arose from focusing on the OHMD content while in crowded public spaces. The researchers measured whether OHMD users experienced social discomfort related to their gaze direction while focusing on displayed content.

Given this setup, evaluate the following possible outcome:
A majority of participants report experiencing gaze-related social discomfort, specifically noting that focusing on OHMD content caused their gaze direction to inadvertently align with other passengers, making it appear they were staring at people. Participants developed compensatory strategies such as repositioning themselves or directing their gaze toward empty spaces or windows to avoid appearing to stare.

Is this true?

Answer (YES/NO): NO